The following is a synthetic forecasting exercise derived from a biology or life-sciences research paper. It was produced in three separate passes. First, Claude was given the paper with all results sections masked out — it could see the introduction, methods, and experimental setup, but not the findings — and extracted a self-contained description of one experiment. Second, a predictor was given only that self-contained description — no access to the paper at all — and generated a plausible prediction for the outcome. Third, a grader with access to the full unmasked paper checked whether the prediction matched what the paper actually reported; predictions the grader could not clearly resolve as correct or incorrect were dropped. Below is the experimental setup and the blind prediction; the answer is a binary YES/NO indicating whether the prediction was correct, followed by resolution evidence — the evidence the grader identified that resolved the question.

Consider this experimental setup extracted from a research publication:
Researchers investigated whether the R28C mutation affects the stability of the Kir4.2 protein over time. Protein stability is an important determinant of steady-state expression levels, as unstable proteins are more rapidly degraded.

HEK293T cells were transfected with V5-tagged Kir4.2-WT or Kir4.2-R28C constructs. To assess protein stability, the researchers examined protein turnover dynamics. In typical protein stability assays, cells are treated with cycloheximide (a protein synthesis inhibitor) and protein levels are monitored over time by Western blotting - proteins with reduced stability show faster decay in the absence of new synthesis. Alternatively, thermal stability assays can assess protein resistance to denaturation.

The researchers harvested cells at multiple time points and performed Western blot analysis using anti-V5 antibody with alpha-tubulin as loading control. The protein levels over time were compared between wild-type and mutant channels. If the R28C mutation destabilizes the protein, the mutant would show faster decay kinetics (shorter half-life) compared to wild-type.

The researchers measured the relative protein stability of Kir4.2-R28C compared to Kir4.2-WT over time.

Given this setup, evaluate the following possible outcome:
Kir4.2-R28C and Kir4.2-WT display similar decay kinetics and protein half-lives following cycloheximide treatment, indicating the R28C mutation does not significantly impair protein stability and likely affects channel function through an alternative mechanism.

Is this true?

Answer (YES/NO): NO